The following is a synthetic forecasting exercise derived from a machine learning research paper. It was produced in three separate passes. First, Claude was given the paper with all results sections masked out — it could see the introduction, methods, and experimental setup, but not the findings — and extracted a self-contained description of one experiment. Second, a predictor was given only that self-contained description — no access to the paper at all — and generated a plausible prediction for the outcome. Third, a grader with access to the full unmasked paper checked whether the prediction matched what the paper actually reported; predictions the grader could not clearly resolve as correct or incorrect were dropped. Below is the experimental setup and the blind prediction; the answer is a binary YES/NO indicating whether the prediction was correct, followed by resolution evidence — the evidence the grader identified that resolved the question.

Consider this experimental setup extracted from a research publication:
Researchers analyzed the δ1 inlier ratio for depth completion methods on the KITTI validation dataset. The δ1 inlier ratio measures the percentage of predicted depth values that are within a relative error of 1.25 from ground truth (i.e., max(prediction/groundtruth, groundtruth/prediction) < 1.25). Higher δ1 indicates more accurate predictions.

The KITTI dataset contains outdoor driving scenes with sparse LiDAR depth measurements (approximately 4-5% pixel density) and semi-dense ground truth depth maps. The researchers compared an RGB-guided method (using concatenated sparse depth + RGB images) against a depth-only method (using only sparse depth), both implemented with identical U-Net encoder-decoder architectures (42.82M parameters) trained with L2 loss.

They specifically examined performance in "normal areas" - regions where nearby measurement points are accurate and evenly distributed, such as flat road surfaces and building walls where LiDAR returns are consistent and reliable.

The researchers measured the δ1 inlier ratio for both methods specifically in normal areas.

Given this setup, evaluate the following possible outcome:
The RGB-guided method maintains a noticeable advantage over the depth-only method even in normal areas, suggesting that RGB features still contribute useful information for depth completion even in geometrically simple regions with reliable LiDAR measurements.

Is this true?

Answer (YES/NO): NO